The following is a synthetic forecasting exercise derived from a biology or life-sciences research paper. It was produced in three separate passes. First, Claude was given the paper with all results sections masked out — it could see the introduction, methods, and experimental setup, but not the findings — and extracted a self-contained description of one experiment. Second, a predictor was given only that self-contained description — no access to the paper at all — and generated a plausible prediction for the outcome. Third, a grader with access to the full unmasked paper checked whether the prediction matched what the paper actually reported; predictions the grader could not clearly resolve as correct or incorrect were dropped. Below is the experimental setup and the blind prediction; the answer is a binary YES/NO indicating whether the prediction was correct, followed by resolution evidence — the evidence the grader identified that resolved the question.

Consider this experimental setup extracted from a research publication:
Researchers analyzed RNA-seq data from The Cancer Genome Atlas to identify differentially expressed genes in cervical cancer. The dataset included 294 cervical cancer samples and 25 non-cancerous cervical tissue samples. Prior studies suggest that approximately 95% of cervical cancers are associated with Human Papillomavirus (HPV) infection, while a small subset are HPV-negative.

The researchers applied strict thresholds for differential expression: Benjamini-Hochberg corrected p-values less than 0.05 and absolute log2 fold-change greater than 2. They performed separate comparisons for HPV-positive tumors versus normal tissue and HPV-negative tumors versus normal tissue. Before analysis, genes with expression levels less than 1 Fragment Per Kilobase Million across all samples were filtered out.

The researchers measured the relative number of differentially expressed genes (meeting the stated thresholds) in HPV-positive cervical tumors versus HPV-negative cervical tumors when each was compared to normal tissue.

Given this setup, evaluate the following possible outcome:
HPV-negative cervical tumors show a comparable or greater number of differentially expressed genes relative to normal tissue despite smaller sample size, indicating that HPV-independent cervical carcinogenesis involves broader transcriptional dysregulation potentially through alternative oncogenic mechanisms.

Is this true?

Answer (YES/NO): NO